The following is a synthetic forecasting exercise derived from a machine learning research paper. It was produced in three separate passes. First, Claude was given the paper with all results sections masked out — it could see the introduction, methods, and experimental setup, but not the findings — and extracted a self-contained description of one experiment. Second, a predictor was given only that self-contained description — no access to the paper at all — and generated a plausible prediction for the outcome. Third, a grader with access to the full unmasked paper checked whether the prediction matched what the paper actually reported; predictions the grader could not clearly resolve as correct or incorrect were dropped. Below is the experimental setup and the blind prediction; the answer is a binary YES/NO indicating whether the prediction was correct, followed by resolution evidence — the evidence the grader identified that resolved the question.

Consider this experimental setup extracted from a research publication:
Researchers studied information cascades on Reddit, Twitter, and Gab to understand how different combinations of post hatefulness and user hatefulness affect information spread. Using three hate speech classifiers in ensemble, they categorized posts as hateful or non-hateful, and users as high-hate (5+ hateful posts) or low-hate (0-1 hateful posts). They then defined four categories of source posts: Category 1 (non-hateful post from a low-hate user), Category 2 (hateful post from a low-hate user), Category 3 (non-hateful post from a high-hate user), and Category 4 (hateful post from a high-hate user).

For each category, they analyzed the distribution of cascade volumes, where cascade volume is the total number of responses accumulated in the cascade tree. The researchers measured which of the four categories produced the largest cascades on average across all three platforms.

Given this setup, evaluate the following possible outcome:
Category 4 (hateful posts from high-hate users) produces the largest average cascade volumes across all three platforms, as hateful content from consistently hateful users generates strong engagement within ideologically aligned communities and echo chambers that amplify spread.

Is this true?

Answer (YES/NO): NO